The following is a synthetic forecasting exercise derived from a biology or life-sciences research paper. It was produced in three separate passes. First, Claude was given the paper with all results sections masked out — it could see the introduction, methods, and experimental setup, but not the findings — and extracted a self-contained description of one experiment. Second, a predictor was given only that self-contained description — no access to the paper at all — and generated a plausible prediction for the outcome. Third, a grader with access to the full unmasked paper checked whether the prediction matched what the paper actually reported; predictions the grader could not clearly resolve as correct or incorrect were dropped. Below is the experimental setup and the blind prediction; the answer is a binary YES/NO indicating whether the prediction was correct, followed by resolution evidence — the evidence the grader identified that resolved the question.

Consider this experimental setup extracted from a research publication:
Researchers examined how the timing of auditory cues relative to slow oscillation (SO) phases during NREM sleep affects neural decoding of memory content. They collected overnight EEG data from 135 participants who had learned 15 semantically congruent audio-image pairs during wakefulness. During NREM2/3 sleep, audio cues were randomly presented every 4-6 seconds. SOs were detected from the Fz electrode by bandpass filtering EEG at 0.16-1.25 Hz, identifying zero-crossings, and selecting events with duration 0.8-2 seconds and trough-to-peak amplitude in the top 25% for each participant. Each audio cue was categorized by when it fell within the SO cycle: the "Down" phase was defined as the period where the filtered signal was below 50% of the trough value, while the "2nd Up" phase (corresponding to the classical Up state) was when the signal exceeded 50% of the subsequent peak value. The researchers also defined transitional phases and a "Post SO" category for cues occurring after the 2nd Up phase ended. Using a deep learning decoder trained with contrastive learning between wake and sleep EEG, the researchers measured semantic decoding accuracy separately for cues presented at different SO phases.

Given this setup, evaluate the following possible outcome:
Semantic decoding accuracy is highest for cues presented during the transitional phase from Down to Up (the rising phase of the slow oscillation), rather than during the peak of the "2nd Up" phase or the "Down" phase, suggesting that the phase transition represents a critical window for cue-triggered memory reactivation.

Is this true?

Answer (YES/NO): NO